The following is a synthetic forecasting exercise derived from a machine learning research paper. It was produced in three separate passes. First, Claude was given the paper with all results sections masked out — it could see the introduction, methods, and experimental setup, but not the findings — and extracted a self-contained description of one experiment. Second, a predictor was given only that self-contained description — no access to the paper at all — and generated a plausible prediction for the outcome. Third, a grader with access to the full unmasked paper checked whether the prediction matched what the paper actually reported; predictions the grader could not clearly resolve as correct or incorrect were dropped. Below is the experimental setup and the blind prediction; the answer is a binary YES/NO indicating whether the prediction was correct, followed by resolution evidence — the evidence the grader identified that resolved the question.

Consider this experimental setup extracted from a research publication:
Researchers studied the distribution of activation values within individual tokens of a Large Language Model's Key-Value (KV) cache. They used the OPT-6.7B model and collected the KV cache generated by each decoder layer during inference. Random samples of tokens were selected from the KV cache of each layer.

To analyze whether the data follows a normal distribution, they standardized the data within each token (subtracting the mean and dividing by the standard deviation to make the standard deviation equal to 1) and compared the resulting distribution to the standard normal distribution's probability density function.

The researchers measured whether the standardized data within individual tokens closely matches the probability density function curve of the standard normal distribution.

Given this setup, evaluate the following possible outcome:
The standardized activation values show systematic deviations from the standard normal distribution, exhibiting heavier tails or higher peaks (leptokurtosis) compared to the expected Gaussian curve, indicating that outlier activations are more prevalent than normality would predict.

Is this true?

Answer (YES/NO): NO